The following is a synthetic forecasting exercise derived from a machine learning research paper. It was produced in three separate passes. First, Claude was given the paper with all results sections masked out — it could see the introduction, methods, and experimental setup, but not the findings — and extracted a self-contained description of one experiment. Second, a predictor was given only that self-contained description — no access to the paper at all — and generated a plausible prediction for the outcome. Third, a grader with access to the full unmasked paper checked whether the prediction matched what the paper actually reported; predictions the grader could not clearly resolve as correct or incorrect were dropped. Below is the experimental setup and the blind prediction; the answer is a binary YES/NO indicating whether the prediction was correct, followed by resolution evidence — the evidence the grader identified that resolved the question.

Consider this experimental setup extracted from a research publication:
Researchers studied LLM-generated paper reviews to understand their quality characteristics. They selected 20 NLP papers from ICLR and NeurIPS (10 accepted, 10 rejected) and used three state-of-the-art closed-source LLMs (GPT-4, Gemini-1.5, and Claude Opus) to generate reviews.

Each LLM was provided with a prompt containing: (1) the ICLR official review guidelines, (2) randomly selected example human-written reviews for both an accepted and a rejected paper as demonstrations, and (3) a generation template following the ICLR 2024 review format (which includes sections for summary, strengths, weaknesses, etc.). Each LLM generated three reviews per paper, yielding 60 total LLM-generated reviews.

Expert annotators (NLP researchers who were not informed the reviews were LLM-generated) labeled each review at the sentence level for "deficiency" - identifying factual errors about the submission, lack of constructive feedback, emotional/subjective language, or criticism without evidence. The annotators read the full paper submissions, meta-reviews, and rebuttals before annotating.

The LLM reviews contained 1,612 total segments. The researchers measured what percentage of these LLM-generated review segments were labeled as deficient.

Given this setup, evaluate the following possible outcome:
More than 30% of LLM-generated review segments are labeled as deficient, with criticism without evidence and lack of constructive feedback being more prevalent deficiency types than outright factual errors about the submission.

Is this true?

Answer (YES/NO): NO